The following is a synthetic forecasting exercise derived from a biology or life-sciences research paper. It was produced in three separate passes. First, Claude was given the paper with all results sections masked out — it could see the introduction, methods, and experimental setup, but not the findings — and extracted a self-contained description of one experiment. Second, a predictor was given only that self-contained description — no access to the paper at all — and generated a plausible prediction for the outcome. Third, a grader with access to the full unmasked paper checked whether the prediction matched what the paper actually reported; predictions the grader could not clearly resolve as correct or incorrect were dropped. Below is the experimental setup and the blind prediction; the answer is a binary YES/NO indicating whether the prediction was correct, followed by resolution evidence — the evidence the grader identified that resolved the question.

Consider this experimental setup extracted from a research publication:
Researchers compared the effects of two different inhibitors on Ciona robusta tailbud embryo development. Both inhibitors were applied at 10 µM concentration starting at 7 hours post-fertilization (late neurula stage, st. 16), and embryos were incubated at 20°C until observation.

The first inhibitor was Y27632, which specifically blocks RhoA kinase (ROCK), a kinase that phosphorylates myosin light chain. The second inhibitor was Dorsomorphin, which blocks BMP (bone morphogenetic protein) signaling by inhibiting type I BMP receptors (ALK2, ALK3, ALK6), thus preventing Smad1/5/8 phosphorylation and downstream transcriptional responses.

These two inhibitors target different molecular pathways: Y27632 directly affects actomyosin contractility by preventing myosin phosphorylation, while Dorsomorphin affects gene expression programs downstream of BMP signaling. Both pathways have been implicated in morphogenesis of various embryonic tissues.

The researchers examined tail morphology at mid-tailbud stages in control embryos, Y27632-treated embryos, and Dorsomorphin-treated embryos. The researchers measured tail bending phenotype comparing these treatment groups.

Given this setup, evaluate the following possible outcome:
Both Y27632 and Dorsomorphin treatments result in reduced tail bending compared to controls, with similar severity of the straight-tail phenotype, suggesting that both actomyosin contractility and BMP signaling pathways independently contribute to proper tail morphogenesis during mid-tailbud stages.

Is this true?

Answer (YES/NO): NO